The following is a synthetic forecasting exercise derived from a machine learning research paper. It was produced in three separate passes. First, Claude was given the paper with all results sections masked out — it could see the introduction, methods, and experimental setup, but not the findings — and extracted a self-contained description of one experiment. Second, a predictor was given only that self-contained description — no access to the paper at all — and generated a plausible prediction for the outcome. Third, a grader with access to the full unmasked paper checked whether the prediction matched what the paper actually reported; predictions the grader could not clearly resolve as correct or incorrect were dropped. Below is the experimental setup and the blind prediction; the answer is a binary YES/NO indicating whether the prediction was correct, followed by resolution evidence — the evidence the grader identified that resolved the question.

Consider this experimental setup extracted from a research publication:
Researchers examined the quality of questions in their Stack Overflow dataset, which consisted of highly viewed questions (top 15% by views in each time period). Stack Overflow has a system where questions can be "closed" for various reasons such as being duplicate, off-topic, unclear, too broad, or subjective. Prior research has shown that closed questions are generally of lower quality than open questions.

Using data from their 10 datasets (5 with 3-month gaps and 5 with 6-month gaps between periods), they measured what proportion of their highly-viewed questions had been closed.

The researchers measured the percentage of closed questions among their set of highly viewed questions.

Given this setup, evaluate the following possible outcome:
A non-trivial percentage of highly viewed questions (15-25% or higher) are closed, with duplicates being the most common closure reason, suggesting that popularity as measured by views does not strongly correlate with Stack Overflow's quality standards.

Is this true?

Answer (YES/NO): NO